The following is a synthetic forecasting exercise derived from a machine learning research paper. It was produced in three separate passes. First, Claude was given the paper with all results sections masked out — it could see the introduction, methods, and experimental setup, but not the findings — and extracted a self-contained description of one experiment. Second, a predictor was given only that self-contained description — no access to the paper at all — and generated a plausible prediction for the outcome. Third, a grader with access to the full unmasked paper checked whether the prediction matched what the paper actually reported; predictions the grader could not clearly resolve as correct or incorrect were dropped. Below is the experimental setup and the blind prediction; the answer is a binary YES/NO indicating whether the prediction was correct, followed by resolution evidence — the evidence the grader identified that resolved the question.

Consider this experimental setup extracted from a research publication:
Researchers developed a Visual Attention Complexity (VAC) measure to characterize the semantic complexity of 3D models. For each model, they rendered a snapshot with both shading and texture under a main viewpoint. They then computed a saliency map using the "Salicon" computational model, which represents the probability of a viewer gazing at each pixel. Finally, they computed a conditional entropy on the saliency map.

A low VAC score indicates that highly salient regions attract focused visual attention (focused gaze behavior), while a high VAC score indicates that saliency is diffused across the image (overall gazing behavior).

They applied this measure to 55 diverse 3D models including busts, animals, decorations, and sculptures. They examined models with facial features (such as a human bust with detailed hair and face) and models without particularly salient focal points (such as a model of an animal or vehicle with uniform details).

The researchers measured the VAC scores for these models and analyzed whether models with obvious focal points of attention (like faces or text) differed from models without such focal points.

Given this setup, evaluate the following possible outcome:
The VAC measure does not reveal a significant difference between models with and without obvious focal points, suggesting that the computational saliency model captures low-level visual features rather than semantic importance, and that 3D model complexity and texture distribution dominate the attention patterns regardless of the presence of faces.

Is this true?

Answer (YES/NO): NO